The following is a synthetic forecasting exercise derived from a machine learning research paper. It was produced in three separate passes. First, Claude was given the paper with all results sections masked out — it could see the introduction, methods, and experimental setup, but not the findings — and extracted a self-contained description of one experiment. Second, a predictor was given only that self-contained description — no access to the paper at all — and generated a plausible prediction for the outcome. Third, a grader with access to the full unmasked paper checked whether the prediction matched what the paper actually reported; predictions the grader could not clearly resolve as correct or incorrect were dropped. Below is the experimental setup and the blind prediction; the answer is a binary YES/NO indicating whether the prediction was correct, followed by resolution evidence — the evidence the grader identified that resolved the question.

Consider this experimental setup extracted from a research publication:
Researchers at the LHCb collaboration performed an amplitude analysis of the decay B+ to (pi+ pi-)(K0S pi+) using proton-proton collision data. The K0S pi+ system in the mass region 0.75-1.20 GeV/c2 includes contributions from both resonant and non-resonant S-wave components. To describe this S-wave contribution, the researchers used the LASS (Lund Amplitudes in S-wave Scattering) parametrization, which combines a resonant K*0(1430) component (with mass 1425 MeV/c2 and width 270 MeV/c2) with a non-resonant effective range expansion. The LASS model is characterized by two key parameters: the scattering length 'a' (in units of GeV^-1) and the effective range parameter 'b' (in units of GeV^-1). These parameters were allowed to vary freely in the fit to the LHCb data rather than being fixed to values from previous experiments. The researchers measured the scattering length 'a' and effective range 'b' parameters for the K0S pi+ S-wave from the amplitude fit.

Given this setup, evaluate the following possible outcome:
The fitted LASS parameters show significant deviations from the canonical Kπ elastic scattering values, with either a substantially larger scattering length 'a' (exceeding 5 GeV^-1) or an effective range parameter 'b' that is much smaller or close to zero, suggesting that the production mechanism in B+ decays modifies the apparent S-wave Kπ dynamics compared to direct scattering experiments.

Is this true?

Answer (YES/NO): NO